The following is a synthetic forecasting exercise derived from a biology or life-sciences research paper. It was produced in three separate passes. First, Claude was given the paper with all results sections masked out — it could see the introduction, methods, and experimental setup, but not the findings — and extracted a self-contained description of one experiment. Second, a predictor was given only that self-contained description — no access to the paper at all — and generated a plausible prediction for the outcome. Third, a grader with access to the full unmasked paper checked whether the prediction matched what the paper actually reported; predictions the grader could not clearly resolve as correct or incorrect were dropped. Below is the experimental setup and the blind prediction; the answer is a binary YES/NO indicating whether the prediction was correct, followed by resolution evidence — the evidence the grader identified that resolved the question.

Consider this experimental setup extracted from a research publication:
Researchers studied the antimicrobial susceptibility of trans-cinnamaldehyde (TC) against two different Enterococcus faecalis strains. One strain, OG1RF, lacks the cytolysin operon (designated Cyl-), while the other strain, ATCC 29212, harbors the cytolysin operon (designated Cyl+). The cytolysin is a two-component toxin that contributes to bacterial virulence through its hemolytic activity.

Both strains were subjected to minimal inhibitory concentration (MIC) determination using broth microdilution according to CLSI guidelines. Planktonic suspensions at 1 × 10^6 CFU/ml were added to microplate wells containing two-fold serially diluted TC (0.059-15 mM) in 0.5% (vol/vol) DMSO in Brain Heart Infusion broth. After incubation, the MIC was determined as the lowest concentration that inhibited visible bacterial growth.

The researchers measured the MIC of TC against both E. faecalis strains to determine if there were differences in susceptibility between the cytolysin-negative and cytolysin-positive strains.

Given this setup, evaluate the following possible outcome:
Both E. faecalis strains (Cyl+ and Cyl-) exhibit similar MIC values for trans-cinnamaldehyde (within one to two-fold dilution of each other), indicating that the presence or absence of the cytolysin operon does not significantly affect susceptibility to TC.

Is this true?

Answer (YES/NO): YES